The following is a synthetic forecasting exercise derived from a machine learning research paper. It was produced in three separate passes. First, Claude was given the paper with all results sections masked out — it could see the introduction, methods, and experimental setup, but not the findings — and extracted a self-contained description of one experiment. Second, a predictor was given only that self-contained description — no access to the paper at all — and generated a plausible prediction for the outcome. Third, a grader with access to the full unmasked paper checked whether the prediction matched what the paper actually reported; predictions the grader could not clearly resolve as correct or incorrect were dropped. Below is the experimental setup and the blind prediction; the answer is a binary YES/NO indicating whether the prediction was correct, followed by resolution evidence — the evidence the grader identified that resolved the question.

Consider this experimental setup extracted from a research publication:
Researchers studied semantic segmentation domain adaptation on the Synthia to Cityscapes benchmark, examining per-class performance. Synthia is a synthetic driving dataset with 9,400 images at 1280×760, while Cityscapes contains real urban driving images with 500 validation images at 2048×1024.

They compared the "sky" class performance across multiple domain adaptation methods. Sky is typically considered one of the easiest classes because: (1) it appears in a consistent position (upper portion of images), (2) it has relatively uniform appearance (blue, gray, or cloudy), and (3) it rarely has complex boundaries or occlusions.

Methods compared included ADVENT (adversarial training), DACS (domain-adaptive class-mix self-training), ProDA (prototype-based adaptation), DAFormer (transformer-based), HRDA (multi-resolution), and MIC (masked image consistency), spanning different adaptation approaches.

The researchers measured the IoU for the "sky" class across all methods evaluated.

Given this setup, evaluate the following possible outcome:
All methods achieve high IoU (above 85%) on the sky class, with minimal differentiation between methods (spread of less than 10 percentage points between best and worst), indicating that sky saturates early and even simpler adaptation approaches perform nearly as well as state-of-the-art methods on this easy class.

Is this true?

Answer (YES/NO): NO